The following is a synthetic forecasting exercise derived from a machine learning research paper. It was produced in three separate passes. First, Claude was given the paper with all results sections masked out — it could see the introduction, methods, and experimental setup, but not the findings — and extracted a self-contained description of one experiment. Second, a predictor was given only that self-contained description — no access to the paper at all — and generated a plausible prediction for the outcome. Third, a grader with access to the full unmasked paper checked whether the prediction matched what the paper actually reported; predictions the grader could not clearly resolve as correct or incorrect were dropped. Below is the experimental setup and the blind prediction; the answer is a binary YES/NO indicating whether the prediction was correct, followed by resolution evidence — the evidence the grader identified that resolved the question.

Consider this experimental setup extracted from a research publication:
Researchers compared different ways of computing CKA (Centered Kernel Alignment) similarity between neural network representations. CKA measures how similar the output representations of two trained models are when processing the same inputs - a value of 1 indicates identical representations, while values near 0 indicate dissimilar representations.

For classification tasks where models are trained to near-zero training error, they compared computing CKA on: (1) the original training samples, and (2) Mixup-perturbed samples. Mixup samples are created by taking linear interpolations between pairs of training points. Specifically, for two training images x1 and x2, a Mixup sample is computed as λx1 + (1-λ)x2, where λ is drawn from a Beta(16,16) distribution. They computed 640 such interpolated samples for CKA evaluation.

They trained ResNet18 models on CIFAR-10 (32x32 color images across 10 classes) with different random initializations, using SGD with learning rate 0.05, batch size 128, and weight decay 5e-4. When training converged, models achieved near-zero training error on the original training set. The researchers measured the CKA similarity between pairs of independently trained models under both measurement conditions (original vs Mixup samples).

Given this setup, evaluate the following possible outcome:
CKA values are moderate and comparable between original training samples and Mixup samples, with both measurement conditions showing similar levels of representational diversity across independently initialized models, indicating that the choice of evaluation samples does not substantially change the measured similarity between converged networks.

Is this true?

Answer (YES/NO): NO